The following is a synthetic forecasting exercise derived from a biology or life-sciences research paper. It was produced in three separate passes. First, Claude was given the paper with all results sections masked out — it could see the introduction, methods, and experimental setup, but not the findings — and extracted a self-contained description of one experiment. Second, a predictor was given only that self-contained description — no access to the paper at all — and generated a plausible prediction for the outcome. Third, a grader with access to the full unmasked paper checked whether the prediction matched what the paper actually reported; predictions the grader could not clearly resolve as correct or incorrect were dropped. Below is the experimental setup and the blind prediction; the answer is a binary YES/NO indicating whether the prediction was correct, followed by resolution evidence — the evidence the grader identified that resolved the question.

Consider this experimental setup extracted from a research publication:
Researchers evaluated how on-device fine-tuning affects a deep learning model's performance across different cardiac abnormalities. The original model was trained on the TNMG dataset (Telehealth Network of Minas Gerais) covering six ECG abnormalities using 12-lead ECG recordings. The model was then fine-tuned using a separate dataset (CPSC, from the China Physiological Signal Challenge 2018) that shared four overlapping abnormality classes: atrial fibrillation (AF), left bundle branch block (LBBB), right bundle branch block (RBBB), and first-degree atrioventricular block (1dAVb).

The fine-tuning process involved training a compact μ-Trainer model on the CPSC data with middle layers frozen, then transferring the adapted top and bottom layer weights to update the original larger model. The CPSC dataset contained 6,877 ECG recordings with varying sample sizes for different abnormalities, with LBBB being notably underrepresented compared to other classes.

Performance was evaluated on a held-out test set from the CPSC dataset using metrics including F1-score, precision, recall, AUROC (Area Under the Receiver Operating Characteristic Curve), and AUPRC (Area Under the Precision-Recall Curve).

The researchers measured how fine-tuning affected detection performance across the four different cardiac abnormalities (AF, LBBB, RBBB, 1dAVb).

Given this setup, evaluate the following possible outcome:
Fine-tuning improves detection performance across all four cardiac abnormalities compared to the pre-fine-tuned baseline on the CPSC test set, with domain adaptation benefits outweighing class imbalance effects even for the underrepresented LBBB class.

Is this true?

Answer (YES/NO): NO